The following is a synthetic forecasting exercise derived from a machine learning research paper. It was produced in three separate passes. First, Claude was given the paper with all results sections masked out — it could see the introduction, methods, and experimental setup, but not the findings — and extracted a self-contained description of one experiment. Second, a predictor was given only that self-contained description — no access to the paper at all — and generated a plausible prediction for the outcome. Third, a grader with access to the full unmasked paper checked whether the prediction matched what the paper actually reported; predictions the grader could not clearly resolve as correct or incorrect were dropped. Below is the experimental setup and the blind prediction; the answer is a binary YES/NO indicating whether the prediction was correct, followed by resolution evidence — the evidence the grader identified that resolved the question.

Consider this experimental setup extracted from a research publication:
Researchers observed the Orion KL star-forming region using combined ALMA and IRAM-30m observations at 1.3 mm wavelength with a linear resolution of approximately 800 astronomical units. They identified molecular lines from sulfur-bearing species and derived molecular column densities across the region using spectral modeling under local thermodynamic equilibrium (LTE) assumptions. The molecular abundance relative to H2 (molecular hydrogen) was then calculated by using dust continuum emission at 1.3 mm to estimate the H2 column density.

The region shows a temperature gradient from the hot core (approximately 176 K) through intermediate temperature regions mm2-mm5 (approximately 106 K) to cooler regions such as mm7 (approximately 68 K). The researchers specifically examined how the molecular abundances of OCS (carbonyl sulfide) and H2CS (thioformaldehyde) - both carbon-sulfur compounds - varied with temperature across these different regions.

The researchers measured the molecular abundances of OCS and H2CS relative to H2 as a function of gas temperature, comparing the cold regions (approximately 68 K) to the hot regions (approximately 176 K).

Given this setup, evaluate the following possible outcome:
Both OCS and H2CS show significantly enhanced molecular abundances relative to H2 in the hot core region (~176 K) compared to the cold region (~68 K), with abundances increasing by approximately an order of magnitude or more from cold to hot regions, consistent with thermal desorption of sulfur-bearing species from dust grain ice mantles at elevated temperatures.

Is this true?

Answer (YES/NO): NO